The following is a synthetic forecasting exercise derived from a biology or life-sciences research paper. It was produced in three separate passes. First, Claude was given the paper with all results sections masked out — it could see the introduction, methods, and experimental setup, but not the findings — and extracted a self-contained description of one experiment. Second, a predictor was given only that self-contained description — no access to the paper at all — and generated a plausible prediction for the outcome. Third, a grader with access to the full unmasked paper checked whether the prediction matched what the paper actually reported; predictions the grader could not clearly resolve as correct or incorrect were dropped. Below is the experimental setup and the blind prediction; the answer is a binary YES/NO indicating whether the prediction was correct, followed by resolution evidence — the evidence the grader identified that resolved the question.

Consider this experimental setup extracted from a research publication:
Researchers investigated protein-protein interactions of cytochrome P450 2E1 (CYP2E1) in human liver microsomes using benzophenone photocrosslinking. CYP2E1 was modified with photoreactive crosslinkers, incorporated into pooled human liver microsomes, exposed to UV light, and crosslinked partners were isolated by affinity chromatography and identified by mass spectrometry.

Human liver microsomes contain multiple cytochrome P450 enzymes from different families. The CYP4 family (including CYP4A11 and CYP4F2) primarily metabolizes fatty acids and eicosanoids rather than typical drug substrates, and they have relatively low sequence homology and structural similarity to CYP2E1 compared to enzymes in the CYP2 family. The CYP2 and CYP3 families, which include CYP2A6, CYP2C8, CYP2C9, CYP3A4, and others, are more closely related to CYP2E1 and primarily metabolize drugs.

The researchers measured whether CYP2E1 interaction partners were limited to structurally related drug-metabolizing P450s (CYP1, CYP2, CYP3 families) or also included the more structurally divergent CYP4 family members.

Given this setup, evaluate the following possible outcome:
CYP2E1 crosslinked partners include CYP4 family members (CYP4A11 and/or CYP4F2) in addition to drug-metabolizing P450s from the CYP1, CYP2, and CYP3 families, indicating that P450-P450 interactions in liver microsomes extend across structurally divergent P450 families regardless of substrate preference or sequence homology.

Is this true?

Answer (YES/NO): YES